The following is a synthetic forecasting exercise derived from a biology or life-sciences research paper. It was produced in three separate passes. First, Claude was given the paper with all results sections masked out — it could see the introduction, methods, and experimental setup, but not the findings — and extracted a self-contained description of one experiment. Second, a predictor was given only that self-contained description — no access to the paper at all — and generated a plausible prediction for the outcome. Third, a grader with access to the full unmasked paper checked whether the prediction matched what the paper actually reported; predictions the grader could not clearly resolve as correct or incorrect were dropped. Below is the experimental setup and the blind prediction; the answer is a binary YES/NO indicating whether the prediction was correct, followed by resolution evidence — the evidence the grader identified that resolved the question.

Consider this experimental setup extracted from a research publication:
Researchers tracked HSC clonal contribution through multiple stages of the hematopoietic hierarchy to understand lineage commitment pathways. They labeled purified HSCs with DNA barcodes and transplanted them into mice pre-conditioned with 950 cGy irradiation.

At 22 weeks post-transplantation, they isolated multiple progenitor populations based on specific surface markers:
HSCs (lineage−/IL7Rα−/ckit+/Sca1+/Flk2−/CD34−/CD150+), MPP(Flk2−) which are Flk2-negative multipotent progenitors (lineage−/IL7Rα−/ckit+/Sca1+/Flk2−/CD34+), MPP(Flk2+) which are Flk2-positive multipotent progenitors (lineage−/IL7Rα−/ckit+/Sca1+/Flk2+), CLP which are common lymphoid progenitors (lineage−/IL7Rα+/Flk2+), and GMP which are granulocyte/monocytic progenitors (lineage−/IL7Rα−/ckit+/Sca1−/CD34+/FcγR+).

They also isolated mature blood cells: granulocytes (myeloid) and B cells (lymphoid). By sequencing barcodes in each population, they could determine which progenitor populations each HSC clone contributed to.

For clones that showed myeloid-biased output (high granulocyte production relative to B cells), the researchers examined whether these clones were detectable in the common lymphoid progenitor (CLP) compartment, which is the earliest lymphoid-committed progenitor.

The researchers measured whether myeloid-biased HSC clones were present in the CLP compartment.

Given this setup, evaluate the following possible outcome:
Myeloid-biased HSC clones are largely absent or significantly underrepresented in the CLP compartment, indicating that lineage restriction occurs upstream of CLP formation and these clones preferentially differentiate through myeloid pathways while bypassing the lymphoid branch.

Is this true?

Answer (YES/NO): NO